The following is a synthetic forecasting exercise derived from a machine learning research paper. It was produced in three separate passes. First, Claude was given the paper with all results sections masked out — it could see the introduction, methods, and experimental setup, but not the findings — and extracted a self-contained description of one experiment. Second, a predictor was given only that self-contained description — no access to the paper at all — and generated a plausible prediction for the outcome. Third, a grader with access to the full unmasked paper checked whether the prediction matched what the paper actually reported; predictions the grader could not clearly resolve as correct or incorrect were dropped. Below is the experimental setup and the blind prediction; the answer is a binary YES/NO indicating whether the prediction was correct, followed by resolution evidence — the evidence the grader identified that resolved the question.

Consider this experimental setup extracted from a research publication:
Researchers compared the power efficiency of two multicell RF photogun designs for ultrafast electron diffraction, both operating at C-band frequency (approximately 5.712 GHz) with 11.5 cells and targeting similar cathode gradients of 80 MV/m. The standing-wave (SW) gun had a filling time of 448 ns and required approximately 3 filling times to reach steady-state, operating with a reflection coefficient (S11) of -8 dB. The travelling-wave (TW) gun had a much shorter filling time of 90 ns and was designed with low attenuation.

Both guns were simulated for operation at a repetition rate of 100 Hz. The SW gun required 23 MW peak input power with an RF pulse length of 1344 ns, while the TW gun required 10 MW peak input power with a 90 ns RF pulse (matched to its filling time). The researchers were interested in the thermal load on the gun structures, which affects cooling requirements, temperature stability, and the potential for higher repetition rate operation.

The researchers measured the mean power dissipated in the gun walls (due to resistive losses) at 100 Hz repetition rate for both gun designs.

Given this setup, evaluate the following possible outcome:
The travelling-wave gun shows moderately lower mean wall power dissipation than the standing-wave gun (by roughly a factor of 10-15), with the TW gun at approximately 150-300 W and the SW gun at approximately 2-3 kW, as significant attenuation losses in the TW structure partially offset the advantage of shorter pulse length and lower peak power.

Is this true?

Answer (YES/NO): NO